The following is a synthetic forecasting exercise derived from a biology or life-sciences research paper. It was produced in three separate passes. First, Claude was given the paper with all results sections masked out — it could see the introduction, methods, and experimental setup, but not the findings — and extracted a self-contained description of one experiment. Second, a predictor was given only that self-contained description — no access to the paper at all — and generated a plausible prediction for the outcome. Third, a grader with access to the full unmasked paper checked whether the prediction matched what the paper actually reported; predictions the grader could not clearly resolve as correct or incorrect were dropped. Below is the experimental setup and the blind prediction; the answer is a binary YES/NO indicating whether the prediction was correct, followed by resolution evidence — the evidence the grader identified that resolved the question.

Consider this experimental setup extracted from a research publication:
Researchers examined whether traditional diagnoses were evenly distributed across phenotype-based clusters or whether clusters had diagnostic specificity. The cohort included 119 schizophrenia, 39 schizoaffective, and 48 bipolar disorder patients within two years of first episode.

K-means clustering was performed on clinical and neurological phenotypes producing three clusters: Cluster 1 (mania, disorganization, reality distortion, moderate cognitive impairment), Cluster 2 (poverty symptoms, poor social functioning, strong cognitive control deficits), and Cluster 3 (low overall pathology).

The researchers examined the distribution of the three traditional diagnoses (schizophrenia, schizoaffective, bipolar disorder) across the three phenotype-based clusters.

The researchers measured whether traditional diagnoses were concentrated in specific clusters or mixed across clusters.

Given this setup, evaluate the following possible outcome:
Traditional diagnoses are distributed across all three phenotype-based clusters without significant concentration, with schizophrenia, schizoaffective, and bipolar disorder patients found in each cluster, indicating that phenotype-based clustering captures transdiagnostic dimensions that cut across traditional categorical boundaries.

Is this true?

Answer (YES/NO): NO